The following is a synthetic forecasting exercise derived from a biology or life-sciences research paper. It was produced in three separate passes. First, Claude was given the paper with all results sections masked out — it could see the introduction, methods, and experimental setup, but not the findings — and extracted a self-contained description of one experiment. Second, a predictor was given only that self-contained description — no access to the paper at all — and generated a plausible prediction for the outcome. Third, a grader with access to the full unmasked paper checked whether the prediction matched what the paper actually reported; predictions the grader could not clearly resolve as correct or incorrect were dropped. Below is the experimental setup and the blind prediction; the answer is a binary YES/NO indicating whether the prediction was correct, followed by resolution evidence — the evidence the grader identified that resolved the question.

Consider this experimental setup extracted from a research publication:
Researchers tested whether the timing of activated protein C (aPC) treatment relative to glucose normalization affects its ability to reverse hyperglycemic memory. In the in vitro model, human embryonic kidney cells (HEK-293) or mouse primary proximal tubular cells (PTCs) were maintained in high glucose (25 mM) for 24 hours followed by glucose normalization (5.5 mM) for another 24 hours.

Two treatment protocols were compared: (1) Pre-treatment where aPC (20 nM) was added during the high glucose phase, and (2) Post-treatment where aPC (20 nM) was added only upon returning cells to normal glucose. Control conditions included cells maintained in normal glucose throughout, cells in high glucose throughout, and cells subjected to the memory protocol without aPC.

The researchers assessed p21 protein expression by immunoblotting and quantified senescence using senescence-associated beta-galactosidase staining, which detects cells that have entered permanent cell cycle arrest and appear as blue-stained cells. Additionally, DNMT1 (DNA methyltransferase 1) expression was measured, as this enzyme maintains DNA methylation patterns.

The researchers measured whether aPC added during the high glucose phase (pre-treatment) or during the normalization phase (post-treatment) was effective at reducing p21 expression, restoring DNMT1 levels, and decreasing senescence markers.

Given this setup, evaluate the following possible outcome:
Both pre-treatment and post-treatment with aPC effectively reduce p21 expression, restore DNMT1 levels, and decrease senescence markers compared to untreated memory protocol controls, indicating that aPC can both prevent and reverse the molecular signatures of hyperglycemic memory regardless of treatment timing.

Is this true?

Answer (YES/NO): NO